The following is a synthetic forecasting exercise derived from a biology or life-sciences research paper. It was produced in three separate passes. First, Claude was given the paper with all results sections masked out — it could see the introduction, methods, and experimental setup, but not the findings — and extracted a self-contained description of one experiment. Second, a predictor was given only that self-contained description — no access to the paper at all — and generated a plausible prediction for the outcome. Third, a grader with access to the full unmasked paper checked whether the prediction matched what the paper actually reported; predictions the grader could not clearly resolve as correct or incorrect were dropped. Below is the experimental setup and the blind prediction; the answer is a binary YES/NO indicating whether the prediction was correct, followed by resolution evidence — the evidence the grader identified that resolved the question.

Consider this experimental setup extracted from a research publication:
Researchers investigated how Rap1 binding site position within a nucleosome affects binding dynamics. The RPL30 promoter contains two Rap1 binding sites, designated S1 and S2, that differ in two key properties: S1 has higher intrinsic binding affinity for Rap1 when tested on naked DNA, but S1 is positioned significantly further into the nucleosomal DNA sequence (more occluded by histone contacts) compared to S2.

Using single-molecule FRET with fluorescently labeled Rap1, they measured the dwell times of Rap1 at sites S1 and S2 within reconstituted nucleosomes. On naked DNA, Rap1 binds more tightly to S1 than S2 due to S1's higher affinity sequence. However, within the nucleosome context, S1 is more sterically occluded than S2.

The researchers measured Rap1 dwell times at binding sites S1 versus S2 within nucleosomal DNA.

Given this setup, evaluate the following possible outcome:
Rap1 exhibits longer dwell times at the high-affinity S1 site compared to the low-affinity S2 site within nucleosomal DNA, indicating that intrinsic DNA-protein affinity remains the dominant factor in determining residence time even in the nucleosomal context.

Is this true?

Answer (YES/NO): YES